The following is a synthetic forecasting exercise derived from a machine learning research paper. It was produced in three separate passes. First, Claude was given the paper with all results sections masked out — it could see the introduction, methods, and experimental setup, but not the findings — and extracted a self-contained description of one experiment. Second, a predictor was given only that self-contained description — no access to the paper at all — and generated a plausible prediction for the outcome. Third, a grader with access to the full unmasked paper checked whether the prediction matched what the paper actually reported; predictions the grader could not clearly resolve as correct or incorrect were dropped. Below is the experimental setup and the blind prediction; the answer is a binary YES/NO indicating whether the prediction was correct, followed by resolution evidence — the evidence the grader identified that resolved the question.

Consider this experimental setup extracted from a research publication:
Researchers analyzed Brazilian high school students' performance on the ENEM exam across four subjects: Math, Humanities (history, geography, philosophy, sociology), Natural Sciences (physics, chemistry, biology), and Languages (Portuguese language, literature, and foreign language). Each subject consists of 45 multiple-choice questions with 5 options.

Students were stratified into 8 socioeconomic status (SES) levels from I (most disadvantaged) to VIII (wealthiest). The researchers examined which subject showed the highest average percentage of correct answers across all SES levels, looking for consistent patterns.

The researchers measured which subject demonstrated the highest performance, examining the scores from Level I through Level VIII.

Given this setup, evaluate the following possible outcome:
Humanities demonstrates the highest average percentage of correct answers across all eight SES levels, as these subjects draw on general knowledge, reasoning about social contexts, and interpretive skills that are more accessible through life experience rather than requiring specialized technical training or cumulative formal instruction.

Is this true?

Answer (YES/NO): NO